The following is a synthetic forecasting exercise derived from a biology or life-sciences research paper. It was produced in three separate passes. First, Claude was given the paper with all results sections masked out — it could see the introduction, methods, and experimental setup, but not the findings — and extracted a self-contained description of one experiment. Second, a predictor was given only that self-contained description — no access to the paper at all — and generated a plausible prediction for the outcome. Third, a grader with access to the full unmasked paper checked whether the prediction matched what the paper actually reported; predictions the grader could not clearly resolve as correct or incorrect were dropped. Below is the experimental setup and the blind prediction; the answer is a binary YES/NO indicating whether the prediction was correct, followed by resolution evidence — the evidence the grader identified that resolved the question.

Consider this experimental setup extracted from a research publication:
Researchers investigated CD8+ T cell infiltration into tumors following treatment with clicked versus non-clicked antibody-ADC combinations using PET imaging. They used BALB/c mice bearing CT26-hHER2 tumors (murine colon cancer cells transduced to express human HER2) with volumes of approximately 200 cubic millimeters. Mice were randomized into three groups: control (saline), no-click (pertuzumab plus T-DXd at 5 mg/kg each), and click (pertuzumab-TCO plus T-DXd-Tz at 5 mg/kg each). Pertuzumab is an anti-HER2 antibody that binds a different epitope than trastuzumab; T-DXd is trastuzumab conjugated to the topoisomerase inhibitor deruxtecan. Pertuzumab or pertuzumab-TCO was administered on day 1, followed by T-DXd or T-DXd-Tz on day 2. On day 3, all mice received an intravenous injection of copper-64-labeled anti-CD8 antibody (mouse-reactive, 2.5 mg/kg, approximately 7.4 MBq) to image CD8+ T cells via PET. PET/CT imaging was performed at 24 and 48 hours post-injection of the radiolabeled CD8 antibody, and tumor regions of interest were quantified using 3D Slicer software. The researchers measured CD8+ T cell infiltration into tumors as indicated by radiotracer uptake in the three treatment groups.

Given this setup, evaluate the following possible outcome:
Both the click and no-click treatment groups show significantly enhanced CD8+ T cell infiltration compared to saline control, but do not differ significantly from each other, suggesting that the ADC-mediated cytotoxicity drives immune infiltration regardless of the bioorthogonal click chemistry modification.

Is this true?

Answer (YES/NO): NO